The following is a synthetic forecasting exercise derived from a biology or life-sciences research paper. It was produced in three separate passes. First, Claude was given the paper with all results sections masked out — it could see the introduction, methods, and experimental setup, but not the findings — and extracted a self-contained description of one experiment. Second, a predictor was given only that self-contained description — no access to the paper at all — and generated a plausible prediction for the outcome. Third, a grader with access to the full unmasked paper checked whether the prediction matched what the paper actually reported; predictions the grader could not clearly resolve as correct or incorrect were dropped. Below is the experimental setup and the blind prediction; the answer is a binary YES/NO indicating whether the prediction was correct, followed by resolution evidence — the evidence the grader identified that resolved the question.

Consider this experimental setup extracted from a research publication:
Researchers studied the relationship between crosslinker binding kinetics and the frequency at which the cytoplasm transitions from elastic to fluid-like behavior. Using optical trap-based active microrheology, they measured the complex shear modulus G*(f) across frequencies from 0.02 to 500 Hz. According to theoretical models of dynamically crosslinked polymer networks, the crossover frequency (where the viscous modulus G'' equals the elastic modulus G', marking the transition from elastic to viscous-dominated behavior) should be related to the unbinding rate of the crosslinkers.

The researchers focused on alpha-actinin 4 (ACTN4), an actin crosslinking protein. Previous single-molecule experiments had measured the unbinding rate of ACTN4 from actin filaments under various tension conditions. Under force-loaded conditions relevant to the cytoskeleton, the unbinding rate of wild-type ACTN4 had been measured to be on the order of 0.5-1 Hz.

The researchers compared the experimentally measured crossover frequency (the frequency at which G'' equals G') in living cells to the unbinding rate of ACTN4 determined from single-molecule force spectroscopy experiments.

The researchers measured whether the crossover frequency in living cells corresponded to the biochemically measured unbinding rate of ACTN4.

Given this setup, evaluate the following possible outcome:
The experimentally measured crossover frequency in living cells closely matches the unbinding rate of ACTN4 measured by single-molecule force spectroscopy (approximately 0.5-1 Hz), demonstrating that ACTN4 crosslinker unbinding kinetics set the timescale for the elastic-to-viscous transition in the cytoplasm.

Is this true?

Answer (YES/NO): NO